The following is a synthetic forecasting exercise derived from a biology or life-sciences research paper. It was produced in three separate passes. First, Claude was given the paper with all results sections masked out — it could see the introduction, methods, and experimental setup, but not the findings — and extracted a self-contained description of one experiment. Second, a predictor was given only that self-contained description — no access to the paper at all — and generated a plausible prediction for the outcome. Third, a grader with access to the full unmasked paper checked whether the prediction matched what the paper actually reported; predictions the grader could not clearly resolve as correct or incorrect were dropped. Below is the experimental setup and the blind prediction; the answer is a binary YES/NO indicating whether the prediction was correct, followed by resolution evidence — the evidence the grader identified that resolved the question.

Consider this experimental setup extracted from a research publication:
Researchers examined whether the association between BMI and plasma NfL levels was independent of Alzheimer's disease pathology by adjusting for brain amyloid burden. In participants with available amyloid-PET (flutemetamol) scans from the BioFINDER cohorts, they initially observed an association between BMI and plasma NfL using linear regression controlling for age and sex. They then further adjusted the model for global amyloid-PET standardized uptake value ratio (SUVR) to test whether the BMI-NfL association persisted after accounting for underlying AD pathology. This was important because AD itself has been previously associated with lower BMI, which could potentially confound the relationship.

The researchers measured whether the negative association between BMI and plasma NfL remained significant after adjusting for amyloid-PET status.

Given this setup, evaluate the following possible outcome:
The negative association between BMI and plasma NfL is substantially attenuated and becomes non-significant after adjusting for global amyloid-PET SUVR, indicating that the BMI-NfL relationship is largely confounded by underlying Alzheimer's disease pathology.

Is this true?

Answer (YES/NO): NO